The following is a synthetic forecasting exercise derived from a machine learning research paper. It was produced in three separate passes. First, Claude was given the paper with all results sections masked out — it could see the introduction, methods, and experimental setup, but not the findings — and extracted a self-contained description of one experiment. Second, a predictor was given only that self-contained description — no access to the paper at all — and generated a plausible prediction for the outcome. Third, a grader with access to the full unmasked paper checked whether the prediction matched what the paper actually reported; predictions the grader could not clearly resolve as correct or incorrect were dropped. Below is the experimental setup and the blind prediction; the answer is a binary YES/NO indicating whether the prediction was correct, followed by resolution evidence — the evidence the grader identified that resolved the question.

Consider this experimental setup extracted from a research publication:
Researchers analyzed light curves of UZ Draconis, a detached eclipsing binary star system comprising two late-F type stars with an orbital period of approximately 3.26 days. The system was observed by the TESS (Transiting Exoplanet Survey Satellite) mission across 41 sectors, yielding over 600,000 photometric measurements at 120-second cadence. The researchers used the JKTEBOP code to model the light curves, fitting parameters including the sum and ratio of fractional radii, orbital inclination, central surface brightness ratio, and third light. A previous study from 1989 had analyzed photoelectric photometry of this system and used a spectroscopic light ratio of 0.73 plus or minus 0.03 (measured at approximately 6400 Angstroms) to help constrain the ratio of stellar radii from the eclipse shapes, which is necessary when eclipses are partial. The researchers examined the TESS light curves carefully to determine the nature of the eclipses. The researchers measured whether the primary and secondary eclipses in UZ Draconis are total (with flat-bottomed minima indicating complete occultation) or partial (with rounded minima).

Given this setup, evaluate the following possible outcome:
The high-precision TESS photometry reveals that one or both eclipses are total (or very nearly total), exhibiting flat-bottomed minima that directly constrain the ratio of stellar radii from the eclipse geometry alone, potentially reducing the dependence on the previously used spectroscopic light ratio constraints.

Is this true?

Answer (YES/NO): YES